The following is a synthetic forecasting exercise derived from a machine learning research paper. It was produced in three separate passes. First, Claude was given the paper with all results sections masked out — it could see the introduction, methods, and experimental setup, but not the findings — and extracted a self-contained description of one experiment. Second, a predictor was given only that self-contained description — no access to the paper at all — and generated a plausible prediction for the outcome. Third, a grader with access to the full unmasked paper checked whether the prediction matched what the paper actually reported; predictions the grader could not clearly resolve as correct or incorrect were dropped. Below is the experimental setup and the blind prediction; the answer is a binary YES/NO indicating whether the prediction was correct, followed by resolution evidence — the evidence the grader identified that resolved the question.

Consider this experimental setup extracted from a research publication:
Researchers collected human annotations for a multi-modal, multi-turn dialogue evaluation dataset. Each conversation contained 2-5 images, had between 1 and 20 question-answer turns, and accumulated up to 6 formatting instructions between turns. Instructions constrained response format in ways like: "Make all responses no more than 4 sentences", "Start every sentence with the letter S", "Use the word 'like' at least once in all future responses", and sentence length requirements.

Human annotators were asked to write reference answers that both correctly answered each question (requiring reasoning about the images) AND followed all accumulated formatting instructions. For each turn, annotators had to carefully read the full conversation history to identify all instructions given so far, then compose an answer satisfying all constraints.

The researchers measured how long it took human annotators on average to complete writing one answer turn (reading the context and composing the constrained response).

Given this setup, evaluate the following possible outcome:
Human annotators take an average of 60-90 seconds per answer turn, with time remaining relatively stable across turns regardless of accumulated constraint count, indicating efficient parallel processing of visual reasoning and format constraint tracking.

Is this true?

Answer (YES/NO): NO